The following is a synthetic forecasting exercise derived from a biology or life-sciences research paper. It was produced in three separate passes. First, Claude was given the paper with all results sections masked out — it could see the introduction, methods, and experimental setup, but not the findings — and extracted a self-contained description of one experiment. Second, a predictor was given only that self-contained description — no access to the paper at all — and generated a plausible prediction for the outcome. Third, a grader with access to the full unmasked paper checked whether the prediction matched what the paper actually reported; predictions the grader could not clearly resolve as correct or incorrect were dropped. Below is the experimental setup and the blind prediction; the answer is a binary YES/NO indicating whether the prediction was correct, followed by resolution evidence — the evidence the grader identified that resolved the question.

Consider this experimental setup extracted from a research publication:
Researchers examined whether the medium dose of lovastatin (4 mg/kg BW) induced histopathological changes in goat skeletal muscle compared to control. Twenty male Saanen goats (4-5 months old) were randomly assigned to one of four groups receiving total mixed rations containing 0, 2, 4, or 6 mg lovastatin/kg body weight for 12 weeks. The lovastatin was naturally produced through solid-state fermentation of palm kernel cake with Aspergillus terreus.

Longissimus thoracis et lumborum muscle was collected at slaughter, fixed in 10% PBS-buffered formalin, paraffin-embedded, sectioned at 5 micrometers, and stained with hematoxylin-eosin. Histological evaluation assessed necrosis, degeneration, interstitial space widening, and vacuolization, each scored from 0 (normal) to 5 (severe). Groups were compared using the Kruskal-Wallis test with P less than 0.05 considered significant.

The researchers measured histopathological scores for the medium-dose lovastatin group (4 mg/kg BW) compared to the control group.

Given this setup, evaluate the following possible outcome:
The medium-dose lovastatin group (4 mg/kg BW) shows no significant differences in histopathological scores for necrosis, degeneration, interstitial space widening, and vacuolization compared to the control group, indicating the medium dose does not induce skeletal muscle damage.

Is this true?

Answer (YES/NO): NO